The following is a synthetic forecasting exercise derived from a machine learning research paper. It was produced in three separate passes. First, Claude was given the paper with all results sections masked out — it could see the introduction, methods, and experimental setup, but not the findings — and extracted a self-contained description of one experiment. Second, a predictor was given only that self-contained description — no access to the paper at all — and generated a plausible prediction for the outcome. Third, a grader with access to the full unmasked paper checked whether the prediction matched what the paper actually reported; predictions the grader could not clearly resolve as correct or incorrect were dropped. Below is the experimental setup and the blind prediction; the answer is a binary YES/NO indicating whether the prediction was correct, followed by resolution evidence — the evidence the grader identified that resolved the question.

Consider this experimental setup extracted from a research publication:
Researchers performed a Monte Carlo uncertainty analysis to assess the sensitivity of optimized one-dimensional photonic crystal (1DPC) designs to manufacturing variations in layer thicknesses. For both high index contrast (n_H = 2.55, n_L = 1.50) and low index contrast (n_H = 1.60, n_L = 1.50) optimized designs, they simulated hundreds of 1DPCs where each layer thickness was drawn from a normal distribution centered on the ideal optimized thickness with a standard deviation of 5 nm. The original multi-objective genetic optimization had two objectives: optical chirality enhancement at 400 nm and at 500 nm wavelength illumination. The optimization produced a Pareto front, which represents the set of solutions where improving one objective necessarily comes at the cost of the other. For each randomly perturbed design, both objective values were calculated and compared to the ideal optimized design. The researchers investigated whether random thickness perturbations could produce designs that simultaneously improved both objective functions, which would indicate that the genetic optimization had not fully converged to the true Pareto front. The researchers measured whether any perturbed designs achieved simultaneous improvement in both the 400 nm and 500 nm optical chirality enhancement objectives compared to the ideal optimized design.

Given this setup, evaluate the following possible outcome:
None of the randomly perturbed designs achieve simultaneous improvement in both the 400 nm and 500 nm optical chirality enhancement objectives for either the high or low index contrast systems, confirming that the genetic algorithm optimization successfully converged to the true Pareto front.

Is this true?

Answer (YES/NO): NO